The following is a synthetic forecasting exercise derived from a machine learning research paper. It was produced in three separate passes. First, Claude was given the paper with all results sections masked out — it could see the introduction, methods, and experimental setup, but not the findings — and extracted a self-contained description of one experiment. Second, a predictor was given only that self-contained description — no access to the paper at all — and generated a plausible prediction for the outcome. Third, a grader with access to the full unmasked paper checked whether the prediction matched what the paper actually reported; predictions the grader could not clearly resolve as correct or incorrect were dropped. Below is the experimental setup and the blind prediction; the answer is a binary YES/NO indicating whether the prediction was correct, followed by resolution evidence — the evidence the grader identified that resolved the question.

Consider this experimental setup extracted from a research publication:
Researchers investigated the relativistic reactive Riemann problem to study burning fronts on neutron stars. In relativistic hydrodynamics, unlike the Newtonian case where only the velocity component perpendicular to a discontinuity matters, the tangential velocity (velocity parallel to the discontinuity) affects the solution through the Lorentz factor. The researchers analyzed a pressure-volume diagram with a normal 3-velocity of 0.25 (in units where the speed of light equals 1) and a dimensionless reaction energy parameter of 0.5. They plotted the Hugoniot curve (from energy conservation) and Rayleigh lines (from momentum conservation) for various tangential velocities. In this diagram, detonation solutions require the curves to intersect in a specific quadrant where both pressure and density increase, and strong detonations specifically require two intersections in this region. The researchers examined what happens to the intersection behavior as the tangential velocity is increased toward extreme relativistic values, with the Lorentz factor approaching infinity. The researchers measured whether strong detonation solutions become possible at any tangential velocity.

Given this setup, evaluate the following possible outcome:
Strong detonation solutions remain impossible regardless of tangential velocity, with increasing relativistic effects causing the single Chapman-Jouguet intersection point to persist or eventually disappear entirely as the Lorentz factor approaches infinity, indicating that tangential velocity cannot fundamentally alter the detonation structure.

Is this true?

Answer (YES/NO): YES